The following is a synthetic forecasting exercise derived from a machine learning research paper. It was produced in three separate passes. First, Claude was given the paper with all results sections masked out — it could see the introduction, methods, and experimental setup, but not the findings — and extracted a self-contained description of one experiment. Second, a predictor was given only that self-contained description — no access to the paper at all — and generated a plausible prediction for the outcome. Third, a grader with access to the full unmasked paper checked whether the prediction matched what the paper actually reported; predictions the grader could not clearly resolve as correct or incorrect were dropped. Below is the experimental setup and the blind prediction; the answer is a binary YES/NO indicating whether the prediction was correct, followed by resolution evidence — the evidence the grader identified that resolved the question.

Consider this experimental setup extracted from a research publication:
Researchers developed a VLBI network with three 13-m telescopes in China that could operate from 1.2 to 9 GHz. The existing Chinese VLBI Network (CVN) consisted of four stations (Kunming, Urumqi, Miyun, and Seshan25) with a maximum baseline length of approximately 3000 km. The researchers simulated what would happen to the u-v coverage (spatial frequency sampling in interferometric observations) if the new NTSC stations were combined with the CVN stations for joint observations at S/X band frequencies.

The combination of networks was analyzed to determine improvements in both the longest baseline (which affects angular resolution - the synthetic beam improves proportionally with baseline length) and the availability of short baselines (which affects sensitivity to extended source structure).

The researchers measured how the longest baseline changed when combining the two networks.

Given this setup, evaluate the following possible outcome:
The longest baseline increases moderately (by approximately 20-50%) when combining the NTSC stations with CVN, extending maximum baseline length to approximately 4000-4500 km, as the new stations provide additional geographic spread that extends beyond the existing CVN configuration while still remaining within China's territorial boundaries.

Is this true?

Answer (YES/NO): YES